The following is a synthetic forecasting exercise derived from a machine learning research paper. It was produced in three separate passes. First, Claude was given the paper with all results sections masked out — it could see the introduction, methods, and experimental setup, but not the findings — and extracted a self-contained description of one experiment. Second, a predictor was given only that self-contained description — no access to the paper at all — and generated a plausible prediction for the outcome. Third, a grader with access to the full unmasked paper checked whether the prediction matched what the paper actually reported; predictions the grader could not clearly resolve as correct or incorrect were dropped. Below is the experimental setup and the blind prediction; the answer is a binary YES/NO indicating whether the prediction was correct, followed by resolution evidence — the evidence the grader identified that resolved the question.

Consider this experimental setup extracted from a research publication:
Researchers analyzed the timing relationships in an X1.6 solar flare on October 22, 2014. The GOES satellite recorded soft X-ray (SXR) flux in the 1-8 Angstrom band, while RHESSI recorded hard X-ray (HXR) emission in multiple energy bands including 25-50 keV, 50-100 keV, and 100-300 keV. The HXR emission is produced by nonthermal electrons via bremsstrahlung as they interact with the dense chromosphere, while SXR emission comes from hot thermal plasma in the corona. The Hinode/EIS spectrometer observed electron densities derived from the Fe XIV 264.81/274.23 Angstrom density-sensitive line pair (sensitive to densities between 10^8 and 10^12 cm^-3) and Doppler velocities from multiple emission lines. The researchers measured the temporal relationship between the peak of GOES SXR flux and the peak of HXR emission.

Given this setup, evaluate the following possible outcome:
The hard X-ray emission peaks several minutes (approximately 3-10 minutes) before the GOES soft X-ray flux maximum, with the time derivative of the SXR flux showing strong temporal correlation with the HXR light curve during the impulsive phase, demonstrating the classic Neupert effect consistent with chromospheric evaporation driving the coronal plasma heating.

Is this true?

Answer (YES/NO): NO